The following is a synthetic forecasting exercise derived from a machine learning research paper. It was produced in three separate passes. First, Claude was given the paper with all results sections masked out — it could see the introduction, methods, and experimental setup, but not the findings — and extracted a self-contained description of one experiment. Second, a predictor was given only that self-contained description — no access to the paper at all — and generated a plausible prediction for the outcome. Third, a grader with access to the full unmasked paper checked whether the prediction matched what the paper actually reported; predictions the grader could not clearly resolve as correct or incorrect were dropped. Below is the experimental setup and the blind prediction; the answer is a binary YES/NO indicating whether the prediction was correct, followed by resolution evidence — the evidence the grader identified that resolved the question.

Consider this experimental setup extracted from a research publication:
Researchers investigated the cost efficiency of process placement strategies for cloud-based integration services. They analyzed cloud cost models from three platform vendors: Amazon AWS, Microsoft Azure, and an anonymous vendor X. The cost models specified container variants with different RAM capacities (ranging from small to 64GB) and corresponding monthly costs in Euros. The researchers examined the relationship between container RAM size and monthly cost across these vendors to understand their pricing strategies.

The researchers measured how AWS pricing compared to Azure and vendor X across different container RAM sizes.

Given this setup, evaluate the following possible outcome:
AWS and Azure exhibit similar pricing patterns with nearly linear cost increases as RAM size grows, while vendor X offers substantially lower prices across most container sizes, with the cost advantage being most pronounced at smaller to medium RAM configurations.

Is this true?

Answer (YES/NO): NO